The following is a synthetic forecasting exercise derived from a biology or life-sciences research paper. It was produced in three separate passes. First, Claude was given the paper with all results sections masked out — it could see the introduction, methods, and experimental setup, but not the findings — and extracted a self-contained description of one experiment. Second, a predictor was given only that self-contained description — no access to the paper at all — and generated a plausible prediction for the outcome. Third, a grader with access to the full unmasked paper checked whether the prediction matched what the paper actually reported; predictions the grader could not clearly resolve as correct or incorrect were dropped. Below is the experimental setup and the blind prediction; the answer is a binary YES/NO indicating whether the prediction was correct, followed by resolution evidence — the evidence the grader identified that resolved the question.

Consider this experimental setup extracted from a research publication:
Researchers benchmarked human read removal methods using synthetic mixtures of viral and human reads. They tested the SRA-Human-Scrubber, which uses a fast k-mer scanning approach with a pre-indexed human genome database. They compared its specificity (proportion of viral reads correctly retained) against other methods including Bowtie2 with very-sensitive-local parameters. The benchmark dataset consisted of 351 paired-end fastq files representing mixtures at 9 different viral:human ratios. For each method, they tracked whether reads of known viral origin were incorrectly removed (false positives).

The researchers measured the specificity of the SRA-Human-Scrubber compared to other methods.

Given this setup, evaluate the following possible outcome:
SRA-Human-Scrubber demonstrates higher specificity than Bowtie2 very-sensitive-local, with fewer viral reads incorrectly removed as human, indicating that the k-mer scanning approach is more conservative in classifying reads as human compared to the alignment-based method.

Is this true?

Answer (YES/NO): YES